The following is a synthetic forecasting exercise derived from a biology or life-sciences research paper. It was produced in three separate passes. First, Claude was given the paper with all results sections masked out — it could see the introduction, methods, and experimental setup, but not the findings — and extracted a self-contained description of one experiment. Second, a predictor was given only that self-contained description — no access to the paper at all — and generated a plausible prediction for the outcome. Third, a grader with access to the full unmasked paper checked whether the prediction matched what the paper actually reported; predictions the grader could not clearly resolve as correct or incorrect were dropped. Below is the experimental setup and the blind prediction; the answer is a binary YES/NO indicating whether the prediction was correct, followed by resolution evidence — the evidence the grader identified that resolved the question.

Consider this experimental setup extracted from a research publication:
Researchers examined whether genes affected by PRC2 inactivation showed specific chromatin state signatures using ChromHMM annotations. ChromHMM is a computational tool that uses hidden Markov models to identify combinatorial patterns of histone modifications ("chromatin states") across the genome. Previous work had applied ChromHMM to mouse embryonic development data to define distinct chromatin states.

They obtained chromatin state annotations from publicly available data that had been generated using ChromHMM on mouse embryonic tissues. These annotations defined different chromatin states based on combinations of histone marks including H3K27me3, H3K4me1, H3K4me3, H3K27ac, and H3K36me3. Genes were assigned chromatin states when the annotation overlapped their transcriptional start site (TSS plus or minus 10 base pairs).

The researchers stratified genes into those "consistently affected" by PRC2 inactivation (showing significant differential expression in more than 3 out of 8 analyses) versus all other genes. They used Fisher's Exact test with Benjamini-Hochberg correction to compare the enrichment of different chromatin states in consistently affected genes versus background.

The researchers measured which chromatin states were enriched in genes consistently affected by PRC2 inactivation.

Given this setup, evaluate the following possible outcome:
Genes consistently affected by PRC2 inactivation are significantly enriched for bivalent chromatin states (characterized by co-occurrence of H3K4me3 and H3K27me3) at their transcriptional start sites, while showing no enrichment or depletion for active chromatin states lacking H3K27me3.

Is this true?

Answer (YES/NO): NO